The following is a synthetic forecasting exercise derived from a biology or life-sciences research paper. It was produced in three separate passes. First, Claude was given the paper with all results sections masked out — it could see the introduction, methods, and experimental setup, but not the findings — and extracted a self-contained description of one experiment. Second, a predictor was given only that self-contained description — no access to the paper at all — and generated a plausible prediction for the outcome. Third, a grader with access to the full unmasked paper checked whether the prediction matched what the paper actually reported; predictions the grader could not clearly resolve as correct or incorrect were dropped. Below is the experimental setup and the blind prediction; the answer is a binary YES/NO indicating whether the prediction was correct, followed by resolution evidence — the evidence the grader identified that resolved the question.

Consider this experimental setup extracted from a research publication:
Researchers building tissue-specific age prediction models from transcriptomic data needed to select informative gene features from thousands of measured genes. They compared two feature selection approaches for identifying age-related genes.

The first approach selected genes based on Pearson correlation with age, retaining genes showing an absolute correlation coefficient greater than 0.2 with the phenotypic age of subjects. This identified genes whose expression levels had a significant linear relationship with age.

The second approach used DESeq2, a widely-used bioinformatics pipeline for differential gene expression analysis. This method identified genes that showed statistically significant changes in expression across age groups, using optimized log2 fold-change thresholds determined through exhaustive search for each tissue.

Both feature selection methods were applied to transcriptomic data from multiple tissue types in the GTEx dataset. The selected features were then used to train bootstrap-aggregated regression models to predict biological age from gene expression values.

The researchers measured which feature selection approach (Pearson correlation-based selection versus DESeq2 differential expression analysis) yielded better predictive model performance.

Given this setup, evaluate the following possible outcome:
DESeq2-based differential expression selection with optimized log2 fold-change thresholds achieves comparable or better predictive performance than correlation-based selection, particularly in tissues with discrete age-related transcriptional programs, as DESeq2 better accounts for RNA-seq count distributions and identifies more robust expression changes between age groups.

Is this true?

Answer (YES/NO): NO